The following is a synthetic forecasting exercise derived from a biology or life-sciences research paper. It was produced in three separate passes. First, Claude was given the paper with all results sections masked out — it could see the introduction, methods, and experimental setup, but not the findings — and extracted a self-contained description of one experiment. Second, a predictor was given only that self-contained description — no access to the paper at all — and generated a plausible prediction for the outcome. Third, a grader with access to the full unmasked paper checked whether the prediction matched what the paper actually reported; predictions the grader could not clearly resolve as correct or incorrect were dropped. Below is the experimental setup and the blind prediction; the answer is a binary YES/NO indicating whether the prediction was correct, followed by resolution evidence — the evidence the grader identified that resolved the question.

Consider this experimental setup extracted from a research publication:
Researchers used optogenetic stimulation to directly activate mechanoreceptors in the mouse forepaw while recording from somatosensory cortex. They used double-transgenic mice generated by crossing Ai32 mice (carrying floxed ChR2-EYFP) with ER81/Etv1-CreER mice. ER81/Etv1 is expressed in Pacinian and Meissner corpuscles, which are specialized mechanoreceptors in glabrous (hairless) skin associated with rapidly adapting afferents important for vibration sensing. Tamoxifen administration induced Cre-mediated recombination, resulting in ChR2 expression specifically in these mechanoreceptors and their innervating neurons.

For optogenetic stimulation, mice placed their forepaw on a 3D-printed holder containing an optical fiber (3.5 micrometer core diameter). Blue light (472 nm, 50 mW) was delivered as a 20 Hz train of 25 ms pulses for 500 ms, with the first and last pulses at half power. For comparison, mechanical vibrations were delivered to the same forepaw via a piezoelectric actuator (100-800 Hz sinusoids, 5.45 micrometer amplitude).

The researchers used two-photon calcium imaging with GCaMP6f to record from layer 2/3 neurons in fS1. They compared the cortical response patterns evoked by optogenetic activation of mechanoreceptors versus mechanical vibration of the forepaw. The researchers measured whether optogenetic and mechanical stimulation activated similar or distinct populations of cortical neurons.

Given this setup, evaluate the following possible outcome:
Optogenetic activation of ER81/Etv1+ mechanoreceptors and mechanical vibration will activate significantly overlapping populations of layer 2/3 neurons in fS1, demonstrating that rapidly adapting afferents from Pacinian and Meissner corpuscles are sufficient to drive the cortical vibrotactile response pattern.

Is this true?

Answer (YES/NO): NO